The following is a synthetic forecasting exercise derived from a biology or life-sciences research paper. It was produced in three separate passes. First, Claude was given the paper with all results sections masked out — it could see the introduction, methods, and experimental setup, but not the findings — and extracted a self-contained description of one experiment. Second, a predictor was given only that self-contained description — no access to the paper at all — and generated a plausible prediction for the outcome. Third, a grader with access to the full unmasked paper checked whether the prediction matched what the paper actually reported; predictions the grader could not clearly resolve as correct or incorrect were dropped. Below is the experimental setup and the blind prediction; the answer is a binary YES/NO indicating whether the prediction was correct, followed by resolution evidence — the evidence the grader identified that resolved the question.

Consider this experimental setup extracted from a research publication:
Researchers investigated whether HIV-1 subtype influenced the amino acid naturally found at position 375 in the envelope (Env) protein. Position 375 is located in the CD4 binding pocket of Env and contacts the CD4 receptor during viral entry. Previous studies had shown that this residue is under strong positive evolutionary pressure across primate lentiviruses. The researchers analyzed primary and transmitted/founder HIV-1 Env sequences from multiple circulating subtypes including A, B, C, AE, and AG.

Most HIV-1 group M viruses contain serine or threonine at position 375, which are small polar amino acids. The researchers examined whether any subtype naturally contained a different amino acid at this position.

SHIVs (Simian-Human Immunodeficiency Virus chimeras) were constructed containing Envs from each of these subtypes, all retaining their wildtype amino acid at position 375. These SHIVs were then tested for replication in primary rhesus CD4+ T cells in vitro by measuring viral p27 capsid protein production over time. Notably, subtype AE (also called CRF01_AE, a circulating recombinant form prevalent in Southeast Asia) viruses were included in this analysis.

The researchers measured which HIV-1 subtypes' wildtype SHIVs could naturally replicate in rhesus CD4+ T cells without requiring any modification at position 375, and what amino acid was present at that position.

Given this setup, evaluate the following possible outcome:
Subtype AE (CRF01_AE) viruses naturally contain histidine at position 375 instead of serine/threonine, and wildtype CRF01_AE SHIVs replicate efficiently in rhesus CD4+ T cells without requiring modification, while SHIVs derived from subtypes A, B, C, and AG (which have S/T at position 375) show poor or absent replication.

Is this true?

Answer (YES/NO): YES